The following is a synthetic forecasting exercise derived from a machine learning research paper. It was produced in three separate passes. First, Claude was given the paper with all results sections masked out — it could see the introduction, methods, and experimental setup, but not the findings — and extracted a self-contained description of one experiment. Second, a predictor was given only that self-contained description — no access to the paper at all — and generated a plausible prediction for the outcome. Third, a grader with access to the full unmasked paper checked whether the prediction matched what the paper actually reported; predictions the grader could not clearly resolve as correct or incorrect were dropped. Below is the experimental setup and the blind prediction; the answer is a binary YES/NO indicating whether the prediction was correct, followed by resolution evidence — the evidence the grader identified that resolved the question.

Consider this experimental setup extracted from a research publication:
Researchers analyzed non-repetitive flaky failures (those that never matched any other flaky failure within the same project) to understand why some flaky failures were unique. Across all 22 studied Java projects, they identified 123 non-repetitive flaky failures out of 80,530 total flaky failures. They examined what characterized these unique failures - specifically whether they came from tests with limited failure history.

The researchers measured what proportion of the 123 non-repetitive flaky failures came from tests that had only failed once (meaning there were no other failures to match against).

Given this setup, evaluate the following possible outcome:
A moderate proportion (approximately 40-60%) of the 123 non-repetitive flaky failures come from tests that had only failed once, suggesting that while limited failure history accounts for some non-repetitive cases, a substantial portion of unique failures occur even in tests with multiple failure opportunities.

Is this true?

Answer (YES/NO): NO